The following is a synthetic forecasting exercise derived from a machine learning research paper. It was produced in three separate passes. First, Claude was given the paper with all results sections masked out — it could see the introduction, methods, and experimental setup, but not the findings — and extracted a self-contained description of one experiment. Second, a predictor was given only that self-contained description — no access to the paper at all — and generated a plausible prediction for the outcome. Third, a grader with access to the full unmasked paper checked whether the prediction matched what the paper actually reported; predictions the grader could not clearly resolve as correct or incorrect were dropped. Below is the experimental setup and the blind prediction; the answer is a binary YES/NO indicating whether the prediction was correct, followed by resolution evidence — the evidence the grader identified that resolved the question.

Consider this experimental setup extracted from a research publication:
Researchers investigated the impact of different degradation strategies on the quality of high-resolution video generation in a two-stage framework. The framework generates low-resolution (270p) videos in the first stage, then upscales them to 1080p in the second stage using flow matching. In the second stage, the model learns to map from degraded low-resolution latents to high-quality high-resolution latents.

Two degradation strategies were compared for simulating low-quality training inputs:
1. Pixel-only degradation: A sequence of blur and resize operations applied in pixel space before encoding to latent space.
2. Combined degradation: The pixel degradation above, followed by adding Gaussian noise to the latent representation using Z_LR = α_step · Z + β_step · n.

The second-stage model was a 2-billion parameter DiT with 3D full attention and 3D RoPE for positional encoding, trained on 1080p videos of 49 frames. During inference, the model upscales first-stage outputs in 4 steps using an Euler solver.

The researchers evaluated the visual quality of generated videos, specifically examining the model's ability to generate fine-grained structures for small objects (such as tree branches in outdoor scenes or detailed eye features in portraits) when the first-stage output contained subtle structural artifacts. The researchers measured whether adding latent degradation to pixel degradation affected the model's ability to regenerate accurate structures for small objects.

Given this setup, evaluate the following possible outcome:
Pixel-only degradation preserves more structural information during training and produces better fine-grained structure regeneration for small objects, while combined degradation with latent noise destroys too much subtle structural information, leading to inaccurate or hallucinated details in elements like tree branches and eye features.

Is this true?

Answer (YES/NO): NO